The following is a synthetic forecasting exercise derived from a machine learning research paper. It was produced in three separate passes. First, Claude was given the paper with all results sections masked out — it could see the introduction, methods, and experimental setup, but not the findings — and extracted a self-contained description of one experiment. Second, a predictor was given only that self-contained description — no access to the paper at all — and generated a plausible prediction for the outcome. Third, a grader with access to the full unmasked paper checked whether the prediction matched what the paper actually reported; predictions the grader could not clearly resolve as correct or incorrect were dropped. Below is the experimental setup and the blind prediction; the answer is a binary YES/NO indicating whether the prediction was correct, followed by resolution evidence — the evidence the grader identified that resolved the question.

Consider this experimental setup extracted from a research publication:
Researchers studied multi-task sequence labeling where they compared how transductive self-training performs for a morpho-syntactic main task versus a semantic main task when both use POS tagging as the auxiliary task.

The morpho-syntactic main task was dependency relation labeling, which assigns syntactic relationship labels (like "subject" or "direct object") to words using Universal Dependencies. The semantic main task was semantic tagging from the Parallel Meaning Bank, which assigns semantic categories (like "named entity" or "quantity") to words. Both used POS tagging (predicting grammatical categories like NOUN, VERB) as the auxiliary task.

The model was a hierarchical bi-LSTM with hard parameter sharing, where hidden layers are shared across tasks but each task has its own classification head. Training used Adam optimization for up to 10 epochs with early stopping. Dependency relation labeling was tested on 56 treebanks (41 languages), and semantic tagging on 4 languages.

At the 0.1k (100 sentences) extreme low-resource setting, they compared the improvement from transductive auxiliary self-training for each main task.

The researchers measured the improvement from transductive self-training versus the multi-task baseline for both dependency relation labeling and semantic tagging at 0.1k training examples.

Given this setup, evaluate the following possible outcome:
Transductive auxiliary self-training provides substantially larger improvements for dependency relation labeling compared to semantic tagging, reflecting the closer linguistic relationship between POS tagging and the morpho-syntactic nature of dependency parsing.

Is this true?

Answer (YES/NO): NO